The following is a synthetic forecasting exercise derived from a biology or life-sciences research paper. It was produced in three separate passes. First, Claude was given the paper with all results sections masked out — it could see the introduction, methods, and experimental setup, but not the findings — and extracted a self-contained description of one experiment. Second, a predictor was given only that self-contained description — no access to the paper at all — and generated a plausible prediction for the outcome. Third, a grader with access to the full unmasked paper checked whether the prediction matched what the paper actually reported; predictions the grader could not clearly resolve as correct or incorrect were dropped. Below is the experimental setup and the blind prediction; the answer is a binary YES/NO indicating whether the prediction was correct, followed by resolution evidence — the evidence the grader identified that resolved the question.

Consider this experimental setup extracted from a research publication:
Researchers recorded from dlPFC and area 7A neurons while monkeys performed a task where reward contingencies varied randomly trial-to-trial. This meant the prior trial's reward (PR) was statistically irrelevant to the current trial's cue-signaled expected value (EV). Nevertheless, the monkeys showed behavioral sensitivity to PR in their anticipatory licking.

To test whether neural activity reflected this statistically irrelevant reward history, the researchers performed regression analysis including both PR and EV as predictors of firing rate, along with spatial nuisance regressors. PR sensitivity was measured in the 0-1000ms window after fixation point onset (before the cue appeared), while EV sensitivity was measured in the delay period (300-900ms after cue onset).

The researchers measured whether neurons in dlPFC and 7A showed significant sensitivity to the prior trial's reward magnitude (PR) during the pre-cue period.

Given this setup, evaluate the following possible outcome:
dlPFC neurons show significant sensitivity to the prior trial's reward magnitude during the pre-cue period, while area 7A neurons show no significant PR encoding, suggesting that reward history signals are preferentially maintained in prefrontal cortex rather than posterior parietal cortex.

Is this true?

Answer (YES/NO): NO